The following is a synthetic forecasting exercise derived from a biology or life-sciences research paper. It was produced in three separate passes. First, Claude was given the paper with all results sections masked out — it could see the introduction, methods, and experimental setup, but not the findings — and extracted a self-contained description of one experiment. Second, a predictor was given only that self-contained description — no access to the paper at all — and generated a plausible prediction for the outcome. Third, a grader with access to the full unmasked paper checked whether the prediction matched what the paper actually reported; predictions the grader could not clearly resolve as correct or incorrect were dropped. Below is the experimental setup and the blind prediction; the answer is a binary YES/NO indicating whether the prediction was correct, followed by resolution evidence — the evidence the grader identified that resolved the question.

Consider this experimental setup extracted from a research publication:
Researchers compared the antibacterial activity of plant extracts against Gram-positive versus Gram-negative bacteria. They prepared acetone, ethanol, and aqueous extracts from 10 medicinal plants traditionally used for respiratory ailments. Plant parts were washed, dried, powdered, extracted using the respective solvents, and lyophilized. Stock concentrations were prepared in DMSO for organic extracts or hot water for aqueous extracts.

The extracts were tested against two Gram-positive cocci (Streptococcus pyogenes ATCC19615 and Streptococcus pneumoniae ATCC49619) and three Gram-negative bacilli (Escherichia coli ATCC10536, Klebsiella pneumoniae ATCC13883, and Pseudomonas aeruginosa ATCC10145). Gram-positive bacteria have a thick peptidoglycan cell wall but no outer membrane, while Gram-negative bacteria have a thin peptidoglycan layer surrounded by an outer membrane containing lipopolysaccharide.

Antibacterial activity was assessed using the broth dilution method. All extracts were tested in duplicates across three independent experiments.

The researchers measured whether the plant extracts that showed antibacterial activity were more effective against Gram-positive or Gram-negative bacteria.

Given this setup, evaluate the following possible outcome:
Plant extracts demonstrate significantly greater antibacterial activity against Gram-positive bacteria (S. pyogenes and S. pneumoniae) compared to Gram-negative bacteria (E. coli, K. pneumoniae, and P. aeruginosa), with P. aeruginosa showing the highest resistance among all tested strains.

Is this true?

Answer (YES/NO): NO